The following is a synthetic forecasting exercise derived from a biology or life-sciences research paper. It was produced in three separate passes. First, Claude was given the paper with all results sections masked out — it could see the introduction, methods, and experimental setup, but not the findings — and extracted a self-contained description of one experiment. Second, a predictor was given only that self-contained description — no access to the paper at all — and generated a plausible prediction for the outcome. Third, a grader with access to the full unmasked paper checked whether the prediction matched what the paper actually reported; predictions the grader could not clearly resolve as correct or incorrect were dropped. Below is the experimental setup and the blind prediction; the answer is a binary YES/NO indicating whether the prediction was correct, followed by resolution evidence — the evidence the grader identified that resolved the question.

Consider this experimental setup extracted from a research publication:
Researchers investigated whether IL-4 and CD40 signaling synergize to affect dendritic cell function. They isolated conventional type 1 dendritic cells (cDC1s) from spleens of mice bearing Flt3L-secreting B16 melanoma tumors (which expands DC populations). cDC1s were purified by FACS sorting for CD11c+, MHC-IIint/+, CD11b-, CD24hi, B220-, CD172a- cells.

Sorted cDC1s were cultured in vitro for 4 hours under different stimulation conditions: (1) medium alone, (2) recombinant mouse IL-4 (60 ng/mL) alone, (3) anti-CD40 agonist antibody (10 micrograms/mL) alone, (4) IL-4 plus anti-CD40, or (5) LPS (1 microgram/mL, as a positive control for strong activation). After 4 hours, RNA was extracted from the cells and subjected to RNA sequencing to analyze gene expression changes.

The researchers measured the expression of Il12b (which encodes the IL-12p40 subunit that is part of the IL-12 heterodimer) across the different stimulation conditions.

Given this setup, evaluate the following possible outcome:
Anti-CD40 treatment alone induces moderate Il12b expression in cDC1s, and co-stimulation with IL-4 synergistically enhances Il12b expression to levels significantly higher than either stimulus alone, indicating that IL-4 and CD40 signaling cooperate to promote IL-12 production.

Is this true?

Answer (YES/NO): NO